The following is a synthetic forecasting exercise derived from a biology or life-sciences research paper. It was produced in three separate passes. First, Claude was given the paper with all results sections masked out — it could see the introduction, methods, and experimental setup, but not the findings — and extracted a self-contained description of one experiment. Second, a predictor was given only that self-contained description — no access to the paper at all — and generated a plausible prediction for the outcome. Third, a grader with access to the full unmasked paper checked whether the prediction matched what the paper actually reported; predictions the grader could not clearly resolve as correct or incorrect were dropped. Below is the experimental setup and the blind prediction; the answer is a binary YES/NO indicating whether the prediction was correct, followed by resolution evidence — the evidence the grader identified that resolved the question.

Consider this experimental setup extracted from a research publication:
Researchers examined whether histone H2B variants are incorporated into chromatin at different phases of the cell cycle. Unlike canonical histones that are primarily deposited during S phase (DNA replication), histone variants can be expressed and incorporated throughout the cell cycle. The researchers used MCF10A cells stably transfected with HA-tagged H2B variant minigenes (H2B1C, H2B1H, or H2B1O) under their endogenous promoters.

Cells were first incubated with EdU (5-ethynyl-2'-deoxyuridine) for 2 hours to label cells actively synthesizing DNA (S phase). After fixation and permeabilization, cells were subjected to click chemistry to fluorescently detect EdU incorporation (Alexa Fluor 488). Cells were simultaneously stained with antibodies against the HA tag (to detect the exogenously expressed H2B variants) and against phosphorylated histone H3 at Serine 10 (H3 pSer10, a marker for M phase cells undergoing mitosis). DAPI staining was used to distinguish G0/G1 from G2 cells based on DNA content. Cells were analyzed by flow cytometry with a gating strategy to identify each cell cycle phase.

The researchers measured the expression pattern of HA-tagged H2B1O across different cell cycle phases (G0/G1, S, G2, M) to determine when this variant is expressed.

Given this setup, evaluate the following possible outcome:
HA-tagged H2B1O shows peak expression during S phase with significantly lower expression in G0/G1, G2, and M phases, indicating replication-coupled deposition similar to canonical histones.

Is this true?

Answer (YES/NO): NO